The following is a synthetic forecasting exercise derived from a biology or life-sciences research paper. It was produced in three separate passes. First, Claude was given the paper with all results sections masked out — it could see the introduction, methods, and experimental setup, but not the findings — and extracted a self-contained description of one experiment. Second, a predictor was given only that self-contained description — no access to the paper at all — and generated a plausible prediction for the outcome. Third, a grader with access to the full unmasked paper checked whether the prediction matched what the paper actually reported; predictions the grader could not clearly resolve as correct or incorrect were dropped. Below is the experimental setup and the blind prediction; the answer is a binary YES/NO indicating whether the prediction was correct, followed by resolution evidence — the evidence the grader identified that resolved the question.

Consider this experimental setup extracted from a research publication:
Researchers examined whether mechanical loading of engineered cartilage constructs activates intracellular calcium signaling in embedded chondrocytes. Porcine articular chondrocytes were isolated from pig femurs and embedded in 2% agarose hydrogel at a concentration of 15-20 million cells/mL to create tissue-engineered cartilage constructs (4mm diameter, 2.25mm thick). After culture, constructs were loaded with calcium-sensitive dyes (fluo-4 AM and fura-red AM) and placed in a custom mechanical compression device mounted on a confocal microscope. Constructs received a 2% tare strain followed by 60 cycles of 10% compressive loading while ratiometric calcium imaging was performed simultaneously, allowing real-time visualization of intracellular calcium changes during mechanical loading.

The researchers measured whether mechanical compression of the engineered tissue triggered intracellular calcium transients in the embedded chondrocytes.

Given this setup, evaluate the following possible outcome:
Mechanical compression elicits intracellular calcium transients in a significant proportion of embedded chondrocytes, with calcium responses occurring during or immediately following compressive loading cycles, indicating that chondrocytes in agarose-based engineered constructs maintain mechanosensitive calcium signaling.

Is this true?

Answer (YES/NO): YES